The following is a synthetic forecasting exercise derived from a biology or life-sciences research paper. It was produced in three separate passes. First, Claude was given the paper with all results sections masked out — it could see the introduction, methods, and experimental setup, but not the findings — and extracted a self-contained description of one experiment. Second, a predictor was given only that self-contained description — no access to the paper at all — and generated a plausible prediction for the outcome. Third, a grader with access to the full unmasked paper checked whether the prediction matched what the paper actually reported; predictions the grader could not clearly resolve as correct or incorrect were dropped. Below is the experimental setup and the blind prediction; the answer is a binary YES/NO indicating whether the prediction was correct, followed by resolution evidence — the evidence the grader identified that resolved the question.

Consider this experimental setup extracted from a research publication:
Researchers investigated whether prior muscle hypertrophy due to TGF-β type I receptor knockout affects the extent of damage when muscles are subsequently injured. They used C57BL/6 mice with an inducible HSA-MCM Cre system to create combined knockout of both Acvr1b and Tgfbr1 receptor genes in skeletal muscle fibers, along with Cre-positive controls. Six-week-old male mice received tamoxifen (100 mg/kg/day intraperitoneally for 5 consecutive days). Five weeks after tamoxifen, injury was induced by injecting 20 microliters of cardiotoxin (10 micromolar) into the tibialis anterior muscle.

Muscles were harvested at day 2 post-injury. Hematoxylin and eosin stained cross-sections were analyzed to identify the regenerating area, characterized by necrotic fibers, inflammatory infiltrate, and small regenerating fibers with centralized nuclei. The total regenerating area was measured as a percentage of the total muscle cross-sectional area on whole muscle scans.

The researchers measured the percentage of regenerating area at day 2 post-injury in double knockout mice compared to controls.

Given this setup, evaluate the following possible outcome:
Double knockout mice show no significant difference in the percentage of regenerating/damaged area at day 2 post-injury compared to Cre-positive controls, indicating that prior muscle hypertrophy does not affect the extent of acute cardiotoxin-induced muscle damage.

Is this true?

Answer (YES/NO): YES